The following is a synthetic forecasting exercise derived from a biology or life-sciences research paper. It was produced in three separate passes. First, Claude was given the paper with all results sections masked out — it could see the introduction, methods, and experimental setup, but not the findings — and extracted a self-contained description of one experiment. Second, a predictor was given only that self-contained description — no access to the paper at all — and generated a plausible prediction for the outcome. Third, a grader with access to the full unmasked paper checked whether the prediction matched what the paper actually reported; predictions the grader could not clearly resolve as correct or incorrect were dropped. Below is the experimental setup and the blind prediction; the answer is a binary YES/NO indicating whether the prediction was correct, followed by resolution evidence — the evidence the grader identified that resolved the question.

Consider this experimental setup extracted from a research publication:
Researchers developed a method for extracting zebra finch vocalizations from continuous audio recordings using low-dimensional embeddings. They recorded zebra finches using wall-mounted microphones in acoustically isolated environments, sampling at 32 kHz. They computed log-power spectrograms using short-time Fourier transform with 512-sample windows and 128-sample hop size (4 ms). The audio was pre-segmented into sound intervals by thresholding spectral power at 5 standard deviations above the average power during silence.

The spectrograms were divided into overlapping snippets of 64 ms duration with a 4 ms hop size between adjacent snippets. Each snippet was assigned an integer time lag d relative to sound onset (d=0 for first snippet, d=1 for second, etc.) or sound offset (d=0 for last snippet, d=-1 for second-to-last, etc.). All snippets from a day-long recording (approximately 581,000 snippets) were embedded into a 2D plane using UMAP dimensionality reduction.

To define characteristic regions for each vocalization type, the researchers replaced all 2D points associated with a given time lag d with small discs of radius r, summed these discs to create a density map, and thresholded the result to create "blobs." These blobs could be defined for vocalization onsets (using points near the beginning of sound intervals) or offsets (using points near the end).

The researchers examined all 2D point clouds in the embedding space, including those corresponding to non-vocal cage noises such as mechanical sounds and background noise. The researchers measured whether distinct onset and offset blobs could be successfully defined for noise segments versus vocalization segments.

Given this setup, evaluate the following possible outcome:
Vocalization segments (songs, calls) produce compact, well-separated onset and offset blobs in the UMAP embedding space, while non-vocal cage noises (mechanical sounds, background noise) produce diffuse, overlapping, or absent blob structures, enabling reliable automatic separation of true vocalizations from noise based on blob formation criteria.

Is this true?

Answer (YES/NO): YES